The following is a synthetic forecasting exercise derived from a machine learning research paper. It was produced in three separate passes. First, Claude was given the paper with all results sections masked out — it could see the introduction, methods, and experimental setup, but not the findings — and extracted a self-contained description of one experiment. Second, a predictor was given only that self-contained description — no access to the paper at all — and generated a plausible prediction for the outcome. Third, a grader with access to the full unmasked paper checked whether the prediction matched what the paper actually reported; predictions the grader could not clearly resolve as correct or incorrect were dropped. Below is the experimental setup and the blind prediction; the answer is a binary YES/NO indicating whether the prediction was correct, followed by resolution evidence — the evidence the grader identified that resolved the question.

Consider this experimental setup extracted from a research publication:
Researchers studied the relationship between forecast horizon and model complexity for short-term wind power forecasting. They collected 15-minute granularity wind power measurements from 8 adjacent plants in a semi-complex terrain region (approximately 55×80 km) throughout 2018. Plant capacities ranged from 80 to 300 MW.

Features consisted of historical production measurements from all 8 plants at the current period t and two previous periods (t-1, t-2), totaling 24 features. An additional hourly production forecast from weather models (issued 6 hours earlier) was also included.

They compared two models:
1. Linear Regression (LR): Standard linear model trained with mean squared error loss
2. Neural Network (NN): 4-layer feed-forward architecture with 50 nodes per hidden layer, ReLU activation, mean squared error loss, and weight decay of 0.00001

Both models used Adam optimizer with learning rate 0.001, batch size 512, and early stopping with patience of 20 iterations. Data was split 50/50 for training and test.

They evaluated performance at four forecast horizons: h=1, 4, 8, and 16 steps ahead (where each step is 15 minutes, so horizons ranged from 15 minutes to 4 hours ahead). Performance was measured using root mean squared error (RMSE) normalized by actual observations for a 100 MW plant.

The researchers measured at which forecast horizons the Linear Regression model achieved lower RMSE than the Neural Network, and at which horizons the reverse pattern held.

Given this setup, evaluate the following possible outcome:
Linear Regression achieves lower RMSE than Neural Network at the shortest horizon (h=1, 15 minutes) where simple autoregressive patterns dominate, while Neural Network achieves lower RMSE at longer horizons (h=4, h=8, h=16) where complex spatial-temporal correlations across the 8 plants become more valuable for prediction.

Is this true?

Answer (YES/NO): NO